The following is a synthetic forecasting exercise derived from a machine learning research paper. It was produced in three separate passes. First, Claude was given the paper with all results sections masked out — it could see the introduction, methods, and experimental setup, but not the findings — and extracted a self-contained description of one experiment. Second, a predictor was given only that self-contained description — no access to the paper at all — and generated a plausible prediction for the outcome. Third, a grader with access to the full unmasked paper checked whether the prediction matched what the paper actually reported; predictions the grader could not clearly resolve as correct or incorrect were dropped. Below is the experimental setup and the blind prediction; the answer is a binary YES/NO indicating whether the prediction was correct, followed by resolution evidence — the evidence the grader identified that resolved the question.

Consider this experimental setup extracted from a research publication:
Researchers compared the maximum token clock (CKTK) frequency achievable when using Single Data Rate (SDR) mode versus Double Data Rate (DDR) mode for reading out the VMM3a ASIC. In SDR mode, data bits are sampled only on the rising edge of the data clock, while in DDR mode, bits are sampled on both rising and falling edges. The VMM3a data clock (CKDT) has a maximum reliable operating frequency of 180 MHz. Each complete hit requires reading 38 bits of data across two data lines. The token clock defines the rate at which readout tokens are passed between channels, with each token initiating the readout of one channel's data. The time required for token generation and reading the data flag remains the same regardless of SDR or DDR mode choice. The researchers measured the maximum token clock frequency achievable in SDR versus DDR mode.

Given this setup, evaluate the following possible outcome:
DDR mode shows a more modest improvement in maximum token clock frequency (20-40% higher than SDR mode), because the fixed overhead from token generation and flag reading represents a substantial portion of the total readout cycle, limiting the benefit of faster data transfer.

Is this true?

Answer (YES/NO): NO